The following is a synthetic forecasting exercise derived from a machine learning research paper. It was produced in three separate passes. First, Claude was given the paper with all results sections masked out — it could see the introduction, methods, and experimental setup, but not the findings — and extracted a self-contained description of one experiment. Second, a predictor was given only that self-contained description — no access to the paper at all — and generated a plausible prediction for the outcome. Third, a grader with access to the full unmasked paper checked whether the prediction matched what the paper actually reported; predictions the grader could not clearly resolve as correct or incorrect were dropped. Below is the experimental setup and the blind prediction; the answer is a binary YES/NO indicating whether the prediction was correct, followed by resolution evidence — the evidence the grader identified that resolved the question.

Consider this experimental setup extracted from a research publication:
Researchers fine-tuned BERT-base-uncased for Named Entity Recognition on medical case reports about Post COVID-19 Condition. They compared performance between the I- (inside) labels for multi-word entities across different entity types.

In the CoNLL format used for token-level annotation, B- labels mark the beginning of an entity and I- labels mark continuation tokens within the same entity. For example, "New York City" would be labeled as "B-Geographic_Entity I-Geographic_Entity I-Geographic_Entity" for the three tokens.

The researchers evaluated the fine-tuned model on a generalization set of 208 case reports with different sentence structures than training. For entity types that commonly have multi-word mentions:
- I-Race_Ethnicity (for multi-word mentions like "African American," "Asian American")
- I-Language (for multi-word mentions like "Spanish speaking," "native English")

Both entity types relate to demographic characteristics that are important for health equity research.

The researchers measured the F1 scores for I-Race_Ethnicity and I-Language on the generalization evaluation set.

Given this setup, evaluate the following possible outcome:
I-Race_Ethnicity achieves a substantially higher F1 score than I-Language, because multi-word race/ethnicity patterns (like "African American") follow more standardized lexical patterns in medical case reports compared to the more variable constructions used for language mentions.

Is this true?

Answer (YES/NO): NO